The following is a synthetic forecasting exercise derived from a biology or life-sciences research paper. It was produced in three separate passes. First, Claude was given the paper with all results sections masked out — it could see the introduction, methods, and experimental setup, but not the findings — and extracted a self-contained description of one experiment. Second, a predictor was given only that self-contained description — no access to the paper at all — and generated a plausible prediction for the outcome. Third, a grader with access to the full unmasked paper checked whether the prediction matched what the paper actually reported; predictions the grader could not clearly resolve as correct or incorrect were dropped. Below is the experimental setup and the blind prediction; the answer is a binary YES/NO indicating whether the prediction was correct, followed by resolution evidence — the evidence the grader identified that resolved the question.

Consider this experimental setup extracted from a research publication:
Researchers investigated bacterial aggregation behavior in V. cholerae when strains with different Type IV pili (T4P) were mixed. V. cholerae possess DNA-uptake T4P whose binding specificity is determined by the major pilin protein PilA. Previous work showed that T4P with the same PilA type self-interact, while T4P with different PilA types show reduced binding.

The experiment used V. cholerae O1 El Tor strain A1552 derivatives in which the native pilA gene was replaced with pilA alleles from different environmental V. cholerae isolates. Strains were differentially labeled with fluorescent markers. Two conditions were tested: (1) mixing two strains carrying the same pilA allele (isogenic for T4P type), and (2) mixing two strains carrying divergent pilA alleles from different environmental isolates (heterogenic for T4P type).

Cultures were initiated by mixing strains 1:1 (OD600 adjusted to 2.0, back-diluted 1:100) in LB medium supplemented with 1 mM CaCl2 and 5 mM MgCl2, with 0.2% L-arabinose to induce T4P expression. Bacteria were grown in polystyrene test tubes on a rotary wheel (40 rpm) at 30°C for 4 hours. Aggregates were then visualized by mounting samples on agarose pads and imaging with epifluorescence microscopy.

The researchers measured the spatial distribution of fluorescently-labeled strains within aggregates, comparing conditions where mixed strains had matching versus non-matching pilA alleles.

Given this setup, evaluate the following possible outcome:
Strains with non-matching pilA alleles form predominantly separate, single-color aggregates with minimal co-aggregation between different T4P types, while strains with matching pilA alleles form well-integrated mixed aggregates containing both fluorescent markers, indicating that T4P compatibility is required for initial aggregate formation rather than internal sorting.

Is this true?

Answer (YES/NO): YES